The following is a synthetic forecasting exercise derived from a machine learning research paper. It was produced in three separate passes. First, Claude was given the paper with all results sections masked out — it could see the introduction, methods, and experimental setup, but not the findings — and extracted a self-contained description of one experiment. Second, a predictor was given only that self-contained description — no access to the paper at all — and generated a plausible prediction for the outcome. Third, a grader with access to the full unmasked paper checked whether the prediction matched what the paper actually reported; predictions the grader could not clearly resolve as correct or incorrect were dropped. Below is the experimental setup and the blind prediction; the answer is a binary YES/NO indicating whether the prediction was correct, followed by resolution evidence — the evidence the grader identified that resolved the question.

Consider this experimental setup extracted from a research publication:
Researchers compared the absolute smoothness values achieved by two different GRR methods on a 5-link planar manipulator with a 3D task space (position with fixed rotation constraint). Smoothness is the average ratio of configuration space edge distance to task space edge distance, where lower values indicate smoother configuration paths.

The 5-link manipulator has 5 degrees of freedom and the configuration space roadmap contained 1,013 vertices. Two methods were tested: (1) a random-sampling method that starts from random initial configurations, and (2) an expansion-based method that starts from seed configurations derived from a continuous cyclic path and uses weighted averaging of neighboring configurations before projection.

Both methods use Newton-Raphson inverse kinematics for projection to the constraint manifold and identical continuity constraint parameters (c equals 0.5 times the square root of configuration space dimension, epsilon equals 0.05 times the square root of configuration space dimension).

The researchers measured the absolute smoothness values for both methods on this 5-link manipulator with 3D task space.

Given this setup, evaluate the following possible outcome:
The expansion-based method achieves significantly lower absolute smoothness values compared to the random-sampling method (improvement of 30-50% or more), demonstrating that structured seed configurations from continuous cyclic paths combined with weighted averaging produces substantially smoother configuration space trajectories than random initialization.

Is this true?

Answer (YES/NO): YES